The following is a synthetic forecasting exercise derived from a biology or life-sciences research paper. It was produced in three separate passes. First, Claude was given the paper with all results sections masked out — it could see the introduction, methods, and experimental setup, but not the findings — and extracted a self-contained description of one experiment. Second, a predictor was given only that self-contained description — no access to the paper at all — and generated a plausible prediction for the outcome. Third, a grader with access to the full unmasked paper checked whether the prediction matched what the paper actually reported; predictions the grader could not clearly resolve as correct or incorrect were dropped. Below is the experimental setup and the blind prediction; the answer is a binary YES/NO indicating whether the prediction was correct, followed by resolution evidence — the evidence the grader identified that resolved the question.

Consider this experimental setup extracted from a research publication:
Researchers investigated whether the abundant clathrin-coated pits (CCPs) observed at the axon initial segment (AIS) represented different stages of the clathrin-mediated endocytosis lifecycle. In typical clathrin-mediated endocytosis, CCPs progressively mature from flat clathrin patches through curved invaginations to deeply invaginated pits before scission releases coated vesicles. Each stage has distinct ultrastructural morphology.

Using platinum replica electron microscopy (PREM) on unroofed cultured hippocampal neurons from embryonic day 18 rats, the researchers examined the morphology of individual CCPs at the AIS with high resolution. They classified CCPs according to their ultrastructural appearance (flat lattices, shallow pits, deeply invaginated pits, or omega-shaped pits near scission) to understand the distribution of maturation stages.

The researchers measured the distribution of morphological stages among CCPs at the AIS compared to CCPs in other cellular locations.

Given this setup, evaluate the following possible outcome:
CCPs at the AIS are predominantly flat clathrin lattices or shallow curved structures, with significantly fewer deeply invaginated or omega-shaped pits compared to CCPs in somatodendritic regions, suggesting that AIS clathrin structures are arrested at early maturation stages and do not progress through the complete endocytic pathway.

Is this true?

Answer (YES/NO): NO